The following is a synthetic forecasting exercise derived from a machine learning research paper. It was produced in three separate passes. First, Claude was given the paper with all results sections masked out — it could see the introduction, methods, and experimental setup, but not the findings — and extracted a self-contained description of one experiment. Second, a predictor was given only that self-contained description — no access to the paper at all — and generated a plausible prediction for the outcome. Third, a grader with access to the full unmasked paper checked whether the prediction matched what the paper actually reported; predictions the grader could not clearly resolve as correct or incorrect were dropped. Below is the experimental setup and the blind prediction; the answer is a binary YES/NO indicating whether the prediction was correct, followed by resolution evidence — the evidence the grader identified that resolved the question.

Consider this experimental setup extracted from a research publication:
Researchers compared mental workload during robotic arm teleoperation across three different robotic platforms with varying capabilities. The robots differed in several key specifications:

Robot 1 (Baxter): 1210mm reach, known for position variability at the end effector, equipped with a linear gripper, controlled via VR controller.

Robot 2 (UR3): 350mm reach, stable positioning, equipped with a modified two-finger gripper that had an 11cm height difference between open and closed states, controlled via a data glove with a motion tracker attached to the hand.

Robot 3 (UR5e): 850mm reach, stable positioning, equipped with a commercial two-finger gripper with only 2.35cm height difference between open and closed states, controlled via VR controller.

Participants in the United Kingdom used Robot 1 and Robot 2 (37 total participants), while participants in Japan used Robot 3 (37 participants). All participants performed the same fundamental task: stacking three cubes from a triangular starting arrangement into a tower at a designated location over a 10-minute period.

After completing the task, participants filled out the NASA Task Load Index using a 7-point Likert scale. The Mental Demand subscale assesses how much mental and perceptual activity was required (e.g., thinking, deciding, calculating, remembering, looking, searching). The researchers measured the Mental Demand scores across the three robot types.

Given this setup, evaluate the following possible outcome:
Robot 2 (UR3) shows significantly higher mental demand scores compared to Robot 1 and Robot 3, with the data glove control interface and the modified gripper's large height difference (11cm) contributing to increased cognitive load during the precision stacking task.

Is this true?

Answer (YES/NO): NO